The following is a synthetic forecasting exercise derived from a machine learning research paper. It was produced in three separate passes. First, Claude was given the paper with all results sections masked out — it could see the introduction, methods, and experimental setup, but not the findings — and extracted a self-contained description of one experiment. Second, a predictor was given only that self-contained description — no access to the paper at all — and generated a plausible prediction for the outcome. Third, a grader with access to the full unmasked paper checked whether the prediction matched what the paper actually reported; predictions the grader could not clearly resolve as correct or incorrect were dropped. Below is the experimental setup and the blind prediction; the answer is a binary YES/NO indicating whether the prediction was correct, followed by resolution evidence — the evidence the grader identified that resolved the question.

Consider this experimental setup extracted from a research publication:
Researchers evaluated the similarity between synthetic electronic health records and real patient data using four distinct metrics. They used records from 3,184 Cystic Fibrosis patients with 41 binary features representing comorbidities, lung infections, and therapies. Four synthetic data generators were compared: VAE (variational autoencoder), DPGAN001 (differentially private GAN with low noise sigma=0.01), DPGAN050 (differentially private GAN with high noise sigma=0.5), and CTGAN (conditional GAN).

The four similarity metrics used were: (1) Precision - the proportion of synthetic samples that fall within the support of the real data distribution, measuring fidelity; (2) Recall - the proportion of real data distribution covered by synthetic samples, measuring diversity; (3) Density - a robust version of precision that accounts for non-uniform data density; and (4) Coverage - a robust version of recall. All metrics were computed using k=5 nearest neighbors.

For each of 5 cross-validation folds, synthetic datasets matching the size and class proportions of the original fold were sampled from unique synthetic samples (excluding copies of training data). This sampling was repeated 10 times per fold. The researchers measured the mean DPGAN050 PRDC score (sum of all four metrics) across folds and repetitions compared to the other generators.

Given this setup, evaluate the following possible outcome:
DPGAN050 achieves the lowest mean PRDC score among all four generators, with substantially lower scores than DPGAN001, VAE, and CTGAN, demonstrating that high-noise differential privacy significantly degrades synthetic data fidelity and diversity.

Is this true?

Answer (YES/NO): NO